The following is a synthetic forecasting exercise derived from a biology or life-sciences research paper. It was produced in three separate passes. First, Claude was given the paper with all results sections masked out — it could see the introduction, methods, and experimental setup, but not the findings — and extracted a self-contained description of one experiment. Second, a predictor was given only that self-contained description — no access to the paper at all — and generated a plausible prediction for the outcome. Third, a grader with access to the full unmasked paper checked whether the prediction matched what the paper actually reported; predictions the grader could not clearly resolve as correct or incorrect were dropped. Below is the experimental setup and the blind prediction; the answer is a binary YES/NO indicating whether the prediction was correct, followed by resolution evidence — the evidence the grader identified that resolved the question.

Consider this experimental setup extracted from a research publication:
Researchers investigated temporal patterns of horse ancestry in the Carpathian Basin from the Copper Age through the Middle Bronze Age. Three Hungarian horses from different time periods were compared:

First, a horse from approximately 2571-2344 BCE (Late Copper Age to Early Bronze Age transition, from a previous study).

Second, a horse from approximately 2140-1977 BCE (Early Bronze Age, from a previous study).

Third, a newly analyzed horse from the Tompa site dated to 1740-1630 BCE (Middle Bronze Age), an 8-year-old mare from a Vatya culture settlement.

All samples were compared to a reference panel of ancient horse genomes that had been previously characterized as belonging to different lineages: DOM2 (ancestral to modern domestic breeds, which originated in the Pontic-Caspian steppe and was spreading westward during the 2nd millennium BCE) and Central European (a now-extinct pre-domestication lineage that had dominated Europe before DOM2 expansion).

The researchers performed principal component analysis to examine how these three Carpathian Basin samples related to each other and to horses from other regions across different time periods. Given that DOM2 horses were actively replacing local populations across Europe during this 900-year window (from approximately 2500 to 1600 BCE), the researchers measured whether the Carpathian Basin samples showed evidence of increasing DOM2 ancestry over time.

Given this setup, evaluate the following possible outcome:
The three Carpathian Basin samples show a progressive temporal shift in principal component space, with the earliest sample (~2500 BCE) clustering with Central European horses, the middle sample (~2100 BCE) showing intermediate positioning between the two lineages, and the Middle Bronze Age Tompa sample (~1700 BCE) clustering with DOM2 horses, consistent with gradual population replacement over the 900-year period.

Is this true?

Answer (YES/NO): NO